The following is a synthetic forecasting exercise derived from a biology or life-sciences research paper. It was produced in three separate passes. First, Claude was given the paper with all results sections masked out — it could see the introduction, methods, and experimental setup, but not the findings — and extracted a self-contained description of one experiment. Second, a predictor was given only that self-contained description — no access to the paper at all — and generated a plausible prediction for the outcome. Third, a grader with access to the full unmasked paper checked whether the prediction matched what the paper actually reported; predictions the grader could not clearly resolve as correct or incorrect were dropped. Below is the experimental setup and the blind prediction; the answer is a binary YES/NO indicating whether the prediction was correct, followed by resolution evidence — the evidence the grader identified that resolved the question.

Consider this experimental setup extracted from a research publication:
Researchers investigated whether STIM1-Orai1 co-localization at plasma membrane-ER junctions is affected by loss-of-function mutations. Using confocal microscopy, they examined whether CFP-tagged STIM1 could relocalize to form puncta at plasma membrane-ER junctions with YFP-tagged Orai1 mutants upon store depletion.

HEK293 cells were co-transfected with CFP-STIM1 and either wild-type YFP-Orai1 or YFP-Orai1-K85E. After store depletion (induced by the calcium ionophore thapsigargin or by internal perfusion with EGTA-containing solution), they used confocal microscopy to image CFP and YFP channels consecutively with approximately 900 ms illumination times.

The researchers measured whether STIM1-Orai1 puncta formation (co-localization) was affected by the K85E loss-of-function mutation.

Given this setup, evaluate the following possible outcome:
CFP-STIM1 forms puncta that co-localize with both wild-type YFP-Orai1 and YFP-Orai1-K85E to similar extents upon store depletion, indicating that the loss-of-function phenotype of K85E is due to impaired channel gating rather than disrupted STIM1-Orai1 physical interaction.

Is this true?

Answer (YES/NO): NO